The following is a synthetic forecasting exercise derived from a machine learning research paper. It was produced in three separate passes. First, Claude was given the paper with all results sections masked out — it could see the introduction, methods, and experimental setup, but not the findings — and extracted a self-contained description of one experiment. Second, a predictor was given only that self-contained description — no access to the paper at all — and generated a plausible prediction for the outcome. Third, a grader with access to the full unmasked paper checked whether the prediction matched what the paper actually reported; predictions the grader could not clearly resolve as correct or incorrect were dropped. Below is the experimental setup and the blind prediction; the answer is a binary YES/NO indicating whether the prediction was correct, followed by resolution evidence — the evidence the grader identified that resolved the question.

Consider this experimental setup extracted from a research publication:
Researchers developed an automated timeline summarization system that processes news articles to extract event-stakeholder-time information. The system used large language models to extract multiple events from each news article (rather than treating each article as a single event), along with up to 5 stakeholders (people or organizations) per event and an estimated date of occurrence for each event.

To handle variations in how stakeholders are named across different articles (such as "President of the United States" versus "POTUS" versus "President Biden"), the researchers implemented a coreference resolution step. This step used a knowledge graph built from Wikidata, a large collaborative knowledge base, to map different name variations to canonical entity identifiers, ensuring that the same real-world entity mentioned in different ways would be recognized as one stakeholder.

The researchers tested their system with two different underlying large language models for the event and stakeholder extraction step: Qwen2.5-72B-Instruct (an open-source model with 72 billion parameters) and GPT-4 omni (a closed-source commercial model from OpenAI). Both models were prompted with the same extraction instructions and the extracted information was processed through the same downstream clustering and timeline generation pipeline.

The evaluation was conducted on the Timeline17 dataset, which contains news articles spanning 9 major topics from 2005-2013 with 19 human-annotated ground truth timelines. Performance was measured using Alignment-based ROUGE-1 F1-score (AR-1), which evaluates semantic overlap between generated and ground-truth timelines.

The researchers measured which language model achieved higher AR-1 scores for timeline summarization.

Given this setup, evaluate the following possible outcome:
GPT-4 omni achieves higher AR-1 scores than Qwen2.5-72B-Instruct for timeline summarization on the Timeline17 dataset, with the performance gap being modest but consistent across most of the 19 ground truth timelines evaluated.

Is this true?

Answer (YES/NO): NO